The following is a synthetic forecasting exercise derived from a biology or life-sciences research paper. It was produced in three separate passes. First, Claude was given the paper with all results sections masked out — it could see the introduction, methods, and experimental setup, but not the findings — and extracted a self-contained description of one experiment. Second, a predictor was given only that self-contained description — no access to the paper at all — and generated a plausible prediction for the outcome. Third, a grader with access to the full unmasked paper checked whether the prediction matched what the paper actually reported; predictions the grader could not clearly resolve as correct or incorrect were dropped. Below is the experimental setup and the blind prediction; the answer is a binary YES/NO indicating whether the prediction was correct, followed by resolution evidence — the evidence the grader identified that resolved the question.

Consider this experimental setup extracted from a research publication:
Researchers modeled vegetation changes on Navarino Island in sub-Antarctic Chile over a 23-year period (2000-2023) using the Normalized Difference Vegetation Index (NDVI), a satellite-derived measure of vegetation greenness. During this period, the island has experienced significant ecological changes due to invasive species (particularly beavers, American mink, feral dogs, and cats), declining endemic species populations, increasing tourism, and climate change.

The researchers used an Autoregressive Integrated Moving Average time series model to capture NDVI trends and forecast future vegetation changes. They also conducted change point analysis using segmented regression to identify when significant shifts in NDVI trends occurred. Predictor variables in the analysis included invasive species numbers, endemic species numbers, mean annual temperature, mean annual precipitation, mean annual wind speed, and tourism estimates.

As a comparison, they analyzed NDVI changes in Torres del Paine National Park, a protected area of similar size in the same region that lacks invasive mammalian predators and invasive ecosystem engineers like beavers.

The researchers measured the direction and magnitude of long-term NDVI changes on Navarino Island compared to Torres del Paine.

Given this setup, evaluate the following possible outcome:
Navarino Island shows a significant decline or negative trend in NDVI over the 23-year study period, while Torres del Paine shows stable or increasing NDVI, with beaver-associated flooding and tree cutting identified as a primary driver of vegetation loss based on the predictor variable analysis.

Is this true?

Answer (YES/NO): NO